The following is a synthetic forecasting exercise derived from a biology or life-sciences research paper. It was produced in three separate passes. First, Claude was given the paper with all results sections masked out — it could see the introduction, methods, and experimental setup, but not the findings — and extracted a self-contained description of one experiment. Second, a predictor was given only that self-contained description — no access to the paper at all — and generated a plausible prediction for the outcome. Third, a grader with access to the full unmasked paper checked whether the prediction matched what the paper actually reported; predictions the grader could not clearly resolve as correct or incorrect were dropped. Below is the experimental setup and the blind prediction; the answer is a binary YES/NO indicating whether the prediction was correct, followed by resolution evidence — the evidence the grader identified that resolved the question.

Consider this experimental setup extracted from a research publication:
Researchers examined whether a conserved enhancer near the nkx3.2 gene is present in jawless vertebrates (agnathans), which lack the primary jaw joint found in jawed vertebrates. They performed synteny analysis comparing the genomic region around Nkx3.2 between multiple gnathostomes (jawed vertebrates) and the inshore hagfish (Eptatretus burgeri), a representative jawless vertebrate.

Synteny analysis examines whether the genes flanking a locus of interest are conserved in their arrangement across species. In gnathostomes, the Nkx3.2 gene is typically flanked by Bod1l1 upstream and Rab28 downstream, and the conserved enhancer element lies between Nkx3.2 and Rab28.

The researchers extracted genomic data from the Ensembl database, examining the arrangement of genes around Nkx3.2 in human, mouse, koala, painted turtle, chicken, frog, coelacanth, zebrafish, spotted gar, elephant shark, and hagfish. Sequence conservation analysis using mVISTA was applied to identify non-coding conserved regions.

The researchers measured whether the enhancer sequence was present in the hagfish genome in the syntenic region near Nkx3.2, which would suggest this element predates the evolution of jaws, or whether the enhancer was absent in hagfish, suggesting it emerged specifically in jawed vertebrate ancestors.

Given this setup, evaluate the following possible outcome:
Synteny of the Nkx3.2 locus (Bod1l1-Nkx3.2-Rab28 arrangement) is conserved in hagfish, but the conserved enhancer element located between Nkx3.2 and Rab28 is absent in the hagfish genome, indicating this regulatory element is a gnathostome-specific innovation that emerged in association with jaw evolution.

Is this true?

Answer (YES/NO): NO